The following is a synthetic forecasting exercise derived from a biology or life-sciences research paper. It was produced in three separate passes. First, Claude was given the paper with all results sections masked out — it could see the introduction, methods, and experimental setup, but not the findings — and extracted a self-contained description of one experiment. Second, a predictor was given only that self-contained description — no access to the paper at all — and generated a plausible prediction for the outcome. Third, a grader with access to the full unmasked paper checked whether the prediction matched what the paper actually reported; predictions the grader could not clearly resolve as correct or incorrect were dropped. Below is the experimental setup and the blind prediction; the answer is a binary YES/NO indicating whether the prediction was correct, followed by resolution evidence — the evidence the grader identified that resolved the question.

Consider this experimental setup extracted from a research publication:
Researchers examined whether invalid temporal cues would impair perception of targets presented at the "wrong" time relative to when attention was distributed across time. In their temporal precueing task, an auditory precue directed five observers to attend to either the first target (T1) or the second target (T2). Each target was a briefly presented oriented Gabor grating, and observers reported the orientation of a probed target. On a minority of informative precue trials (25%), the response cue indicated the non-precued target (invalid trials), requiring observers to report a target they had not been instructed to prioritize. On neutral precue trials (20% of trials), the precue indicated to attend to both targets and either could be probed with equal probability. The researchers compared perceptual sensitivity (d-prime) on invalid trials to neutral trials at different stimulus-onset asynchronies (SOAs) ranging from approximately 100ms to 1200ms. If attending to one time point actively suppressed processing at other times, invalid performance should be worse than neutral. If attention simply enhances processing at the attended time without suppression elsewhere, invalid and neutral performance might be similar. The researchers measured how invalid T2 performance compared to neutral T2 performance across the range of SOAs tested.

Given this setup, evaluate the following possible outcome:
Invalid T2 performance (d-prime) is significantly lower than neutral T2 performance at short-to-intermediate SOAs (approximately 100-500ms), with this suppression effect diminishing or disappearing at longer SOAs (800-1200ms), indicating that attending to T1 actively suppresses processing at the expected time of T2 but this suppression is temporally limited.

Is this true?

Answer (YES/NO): NO